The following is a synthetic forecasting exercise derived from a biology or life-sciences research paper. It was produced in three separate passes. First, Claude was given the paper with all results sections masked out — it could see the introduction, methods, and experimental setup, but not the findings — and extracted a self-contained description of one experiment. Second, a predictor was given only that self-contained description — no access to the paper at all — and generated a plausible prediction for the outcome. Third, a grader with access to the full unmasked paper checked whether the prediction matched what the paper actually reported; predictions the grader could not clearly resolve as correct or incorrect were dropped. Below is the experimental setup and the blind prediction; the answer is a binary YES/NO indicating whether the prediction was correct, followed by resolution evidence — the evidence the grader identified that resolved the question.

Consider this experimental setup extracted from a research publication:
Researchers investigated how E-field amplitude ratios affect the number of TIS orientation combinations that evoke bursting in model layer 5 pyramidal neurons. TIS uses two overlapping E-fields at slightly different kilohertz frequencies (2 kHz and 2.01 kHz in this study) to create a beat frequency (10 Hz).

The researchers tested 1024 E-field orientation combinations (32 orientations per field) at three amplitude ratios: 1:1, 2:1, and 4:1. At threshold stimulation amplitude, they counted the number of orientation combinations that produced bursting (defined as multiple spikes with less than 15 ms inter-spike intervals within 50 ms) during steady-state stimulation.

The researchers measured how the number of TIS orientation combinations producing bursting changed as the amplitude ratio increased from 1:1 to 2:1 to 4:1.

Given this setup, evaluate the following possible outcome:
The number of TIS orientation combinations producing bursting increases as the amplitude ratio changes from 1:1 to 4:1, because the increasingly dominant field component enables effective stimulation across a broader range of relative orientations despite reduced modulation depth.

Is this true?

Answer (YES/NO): NO